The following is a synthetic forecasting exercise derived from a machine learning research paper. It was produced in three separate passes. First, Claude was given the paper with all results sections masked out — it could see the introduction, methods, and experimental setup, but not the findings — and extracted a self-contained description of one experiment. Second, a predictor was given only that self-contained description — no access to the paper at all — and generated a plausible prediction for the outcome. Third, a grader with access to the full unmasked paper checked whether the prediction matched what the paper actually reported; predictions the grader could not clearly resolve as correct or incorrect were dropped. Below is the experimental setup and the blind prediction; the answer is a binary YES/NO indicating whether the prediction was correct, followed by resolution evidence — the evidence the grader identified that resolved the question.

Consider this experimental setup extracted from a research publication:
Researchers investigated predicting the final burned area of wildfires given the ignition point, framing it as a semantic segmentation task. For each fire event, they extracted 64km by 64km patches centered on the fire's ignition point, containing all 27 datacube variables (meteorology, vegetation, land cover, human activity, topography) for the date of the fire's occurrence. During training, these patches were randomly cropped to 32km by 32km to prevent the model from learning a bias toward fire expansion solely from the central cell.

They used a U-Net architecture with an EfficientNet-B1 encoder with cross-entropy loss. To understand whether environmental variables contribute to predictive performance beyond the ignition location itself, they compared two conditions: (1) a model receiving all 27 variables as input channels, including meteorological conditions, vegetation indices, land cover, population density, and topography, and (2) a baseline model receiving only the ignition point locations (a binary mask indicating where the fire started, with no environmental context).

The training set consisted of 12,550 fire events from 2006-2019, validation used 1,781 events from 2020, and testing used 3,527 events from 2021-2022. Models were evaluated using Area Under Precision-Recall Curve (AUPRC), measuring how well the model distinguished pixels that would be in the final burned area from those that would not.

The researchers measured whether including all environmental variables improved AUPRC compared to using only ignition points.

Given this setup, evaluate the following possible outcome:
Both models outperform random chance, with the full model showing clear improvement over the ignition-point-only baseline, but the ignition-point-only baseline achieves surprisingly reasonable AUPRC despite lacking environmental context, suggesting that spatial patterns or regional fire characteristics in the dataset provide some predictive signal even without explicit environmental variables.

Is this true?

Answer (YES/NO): NO